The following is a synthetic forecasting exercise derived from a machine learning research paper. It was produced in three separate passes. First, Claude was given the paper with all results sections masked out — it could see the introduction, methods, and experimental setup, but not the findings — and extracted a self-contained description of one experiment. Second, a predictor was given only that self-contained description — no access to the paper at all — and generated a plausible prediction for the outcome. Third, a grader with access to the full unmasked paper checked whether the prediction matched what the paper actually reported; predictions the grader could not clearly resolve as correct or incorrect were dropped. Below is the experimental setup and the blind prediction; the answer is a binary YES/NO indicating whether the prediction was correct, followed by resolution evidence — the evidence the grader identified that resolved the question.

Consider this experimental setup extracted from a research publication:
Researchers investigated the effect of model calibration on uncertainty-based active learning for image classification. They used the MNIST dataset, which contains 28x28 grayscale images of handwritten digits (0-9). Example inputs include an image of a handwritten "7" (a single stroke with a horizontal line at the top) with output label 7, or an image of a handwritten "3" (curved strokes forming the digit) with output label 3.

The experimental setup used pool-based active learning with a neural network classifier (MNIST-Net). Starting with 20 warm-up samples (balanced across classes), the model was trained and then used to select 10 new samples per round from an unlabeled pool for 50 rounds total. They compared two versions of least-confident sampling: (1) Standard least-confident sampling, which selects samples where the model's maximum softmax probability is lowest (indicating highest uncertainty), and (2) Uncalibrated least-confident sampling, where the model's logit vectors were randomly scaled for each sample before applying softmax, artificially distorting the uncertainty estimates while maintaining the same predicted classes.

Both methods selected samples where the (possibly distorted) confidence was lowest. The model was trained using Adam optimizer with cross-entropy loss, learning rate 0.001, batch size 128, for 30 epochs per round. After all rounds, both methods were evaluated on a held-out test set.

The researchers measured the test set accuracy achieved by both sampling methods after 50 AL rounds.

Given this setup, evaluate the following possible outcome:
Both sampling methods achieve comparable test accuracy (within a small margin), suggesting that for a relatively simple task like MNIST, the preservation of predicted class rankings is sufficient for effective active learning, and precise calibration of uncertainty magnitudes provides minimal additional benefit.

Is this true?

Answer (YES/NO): NO